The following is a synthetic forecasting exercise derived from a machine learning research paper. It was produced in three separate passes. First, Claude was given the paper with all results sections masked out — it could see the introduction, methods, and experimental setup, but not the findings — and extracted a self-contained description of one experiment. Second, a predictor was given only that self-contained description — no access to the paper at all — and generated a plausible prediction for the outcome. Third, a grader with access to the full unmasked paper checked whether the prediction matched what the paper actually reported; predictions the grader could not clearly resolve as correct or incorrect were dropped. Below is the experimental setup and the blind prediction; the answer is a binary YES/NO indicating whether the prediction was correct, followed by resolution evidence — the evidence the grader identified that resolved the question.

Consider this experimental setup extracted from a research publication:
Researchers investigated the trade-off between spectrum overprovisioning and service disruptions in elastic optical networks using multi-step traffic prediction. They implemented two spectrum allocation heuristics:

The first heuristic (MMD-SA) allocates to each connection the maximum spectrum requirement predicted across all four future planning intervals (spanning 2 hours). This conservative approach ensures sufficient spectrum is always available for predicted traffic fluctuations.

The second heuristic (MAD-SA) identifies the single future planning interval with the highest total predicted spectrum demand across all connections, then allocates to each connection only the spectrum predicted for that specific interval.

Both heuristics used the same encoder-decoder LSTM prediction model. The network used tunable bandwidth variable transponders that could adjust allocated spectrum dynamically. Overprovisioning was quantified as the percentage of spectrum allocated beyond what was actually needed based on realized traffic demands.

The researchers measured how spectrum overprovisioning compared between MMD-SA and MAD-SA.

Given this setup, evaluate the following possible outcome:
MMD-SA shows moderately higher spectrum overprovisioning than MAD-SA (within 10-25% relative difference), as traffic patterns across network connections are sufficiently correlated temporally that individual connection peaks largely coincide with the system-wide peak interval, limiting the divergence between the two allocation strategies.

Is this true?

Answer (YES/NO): NO